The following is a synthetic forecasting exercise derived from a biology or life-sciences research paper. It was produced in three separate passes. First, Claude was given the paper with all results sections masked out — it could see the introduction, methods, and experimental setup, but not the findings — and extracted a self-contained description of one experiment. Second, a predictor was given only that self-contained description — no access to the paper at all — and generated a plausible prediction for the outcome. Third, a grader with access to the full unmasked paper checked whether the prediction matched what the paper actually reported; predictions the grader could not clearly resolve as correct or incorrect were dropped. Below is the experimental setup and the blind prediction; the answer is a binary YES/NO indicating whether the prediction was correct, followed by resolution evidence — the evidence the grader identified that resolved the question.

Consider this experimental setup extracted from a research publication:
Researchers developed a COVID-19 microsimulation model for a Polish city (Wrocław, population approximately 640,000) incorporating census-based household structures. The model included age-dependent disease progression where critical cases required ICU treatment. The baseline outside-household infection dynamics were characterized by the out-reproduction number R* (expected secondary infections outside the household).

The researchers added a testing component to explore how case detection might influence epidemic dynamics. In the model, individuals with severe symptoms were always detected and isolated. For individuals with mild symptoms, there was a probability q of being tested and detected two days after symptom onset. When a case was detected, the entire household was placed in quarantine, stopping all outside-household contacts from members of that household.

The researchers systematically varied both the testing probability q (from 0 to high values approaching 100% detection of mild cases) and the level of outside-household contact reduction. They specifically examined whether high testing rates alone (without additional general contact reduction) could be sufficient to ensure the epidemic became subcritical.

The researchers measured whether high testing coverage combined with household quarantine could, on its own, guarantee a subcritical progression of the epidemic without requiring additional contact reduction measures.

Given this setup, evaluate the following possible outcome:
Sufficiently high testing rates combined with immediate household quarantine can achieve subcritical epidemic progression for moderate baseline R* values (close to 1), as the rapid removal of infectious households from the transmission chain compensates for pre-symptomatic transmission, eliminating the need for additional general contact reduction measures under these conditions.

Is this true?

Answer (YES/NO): NO